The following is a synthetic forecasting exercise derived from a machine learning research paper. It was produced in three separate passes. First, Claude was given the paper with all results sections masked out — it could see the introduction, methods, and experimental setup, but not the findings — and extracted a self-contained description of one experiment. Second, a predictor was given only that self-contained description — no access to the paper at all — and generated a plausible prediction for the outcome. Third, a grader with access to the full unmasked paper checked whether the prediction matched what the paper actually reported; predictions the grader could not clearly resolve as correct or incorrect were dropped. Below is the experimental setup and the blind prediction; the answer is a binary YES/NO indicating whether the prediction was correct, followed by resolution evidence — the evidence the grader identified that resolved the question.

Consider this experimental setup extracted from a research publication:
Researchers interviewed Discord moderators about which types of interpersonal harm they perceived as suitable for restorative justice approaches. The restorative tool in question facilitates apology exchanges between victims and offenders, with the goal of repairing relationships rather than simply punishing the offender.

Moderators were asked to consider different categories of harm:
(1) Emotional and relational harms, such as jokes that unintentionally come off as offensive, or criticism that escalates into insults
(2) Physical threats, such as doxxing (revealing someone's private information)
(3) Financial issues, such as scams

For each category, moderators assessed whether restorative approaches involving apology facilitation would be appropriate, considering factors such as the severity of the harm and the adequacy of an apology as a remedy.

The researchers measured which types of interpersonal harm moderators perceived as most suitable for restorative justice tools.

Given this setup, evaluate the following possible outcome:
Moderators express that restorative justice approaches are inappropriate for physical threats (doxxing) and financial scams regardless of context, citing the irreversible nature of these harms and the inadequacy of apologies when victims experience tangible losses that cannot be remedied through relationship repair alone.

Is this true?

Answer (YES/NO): NO